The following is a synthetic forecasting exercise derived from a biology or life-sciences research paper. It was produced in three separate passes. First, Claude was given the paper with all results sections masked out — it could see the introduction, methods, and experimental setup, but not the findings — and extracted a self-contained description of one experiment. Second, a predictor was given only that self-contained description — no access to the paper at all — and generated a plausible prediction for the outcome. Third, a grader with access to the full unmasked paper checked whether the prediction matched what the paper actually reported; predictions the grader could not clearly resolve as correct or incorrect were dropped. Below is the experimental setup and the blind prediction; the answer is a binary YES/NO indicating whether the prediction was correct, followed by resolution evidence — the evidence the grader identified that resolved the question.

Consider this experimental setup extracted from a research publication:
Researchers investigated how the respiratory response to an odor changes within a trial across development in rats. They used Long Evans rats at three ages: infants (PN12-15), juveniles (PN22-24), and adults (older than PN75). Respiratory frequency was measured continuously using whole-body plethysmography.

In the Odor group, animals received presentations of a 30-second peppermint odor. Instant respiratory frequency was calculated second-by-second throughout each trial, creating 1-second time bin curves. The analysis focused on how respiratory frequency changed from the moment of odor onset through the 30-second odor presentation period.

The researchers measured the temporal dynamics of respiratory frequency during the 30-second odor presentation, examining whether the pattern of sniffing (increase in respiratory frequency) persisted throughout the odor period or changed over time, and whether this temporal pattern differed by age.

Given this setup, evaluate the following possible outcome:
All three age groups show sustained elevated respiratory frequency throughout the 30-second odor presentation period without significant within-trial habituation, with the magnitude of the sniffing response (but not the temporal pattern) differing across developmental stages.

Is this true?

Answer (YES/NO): NO